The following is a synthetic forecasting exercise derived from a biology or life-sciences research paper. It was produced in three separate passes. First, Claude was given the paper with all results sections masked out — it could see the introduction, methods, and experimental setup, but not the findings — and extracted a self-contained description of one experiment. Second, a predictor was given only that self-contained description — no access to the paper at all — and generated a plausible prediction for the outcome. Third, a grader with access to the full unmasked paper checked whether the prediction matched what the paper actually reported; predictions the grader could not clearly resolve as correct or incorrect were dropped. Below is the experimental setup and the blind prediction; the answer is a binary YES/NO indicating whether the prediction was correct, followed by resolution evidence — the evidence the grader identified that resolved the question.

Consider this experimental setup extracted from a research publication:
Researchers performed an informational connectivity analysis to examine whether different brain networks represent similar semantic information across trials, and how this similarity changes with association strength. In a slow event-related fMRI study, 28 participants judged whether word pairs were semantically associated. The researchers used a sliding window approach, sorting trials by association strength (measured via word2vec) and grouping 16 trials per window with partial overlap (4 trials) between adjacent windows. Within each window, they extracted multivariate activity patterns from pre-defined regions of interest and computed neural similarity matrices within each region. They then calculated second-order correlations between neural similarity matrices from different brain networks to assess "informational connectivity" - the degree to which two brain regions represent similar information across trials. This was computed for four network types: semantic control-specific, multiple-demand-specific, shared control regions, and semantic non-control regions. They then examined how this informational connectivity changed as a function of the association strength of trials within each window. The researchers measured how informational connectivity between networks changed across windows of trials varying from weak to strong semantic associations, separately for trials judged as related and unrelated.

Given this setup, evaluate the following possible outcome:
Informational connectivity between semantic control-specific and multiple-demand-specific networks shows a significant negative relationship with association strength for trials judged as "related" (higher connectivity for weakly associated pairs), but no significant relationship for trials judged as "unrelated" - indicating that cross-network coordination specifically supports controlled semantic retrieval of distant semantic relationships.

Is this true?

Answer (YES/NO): NO